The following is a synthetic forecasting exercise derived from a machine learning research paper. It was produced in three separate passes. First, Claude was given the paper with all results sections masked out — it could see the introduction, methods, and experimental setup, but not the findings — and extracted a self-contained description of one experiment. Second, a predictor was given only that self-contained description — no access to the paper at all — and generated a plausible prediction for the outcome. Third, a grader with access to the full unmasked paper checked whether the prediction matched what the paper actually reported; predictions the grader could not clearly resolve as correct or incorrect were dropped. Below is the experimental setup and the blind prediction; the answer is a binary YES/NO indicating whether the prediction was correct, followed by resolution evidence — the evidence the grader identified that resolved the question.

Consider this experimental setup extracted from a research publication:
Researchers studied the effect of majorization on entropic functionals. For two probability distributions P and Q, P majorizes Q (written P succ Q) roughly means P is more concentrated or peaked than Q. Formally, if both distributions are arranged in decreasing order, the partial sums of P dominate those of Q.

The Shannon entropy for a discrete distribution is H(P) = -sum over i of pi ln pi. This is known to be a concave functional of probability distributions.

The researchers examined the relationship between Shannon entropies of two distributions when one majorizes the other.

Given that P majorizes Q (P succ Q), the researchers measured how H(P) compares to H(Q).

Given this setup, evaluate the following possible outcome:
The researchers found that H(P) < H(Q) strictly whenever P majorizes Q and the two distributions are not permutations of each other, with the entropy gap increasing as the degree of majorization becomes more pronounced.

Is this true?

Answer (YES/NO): NO